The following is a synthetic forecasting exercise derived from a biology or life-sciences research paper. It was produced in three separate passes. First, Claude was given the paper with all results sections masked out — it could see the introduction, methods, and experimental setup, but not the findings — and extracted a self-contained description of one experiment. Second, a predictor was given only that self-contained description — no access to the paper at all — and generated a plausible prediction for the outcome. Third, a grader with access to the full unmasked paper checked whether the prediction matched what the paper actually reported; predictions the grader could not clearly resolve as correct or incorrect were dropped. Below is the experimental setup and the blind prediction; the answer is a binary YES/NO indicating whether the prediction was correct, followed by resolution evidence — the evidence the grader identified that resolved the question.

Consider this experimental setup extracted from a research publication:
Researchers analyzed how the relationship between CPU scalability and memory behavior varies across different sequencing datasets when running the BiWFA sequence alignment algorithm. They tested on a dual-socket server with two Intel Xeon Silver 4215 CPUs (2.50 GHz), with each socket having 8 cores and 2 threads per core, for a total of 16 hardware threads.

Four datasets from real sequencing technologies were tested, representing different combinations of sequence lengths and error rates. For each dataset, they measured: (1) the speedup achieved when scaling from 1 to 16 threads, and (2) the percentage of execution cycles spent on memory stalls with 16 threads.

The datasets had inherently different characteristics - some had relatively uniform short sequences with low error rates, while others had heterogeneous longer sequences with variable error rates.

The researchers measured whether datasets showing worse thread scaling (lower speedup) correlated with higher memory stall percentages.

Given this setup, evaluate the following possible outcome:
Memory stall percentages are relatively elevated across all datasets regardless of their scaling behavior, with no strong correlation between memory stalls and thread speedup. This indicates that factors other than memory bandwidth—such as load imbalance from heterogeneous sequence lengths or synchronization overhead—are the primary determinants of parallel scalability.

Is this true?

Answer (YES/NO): NO